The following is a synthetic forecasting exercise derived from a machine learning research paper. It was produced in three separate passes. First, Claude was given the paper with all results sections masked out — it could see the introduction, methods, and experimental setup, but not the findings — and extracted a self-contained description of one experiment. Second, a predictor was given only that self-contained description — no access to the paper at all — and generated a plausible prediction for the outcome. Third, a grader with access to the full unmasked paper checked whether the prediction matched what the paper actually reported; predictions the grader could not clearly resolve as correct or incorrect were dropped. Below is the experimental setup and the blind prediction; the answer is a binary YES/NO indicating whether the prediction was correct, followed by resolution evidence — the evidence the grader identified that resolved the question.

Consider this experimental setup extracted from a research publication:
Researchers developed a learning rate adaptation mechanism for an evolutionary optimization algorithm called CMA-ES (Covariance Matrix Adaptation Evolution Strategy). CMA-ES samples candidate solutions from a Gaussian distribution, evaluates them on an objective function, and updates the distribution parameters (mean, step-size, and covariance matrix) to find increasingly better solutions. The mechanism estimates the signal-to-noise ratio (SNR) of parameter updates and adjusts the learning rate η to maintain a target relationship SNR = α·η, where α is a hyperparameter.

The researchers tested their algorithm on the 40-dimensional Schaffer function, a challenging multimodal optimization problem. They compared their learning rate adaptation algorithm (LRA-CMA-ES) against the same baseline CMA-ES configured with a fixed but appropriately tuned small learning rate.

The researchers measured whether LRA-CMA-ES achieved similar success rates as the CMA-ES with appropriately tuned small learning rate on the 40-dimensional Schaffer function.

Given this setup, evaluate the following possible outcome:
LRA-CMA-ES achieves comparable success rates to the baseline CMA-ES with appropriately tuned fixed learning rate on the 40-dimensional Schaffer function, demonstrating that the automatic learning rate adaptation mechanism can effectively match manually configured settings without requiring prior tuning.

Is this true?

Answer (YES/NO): NO